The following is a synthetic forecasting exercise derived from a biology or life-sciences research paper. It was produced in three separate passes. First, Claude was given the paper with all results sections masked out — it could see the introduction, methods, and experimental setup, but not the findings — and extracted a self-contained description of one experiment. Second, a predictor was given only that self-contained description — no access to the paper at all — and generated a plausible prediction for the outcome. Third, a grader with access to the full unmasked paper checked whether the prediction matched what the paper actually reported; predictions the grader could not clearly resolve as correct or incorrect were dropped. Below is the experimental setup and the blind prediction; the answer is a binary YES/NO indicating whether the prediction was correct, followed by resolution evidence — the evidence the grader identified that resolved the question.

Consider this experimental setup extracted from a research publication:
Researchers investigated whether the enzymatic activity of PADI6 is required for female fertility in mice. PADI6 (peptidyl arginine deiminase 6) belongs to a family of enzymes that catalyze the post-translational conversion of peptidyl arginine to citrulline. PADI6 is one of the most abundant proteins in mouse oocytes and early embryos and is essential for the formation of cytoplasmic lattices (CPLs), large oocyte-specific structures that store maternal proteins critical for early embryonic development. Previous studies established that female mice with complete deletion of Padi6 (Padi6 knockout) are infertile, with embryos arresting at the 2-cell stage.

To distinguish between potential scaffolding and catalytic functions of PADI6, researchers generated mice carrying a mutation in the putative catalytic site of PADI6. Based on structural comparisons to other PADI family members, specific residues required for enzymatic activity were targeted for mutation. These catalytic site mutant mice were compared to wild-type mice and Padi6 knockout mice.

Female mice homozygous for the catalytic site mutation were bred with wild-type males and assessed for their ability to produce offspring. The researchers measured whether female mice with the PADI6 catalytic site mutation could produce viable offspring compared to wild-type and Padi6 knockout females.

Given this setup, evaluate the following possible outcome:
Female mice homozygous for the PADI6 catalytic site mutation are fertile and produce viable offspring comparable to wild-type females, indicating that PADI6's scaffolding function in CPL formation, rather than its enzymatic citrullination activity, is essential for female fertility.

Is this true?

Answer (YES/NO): YES